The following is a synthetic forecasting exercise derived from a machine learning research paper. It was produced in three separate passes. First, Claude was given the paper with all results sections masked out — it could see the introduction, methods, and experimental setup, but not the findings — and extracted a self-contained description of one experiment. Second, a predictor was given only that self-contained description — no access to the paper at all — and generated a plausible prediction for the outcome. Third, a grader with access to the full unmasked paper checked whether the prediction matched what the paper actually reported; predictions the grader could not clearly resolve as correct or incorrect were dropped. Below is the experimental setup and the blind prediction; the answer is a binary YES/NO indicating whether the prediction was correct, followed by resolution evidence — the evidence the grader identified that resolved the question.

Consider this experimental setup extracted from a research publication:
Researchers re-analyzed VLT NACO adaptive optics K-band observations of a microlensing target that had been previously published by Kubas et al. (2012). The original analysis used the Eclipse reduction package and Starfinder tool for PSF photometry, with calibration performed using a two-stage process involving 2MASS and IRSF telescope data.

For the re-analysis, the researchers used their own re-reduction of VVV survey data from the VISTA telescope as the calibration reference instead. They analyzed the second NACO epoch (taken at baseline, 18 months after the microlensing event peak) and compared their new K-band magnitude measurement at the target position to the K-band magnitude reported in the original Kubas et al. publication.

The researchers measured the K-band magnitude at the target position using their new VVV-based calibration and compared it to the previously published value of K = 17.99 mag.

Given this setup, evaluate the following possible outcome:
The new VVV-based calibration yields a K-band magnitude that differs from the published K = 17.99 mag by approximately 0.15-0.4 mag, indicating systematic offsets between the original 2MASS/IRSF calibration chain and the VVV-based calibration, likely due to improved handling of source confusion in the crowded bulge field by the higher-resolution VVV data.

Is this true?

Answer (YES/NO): NO